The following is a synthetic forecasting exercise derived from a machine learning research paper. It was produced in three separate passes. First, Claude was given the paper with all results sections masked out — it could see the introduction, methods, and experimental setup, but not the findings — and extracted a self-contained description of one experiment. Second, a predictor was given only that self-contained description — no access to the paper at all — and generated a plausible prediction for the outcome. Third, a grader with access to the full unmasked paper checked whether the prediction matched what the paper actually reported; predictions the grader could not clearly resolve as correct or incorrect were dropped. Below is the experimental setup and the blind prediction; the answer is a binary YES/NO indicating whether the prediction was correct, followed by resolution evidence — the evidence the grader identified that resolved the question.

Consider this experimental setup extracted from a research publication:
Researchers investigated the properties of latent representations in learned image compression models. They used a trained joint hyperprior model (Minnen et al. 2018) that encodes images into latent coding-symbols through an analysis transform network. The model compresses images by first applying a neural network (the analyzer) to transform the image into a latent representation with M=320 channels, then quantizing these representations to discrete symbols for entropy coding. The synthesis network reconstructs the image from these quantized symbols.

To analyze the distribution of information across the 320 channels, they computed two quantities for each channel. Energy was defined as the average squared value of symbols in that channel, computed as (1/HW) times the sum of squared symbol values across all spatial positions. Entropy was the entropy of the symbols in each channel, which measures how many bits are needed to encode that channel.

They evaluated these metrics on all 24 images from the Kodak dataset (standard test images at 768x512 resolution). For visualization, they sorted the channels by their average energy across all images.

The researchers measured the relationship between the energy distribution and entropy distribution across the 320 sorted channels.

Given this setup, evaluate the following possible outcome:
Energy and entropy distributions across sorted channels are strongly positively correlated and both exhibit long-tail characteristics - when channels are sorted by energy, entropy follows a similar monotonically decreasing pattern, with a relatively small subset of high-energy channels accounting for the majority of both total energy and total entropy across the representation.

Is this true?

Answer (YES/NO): YES